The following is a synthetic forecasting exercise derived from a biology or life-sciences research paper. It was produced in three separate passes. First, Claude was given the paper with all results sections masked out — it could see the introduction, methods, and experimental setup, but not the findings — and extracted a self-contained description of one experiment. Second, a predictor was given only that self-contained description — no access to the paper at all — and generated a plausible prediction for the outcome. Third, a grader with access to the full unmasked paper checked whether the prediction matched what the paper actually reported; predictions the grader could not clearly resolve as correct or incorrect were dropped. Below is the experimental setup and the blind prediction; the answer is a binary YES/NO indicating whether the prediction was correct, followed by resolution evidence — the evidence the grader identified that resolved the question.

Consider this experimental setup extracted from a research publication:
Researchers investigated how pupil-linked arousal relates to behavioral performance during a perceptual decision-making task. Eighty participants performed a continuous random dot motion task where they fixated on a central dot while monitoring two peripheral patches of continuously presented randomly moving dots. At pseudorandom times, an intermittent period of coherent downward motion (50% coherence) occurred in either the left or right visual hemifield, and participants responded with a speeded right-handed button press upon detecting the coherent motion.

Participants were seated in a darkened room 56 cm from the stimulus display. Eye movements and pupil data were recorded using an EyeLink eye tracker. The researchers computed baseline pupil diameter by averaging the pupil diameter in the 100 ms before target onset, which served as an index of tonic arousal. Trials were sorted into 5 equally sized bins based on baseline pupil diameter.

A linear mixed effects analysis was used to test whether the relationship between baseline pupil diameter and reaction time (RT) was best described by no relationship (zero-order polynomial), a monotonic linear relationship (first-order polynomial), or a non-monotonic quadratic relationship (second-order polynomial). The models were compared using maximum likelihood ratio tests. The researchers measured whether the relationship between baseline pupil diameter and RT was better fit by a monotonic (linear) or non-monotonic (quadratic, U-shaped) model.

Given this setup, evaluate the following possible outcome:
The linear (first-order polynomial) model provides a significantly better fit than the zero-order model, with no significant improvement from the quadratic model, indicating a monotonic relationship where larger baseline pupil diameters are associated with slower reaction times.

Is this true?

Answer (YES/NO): NO